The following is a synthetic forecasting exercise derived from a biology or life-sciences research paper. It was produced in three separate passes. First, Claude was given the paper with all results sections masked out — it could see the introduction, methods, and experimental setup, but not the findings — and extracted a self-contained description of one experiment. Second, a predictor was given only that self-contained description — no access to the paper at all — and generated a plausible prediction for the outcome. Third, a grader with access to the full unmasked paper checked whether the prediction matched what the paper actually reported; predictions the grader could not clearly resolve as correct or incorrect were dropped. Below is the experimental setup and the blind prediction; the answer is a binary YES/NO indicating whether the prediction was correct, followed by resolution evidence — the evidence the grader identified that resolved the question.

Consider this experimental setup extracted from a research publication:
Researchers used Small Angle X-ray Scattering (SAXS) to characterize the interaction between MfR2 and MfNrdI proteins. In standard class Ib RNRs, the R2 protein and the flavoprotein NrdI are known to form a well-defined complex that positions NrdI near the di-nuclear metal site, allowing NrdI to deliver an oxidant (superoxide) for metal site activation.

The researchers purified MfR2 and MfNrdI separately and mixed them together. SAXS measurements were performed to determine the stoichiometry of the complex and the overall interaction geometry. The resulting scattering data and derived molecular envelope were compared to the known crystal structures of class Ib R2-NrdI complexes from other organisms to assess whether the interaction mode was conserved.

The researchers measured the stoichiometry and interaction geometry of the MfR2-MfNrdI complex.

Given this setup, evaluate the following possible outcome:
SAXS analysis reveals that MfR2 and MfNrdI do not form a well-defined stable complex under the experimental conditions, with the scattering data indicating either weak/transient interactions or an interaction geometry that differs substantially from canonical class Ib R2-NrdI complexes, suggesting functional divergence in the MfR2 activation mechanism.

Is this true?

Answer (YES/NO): NO